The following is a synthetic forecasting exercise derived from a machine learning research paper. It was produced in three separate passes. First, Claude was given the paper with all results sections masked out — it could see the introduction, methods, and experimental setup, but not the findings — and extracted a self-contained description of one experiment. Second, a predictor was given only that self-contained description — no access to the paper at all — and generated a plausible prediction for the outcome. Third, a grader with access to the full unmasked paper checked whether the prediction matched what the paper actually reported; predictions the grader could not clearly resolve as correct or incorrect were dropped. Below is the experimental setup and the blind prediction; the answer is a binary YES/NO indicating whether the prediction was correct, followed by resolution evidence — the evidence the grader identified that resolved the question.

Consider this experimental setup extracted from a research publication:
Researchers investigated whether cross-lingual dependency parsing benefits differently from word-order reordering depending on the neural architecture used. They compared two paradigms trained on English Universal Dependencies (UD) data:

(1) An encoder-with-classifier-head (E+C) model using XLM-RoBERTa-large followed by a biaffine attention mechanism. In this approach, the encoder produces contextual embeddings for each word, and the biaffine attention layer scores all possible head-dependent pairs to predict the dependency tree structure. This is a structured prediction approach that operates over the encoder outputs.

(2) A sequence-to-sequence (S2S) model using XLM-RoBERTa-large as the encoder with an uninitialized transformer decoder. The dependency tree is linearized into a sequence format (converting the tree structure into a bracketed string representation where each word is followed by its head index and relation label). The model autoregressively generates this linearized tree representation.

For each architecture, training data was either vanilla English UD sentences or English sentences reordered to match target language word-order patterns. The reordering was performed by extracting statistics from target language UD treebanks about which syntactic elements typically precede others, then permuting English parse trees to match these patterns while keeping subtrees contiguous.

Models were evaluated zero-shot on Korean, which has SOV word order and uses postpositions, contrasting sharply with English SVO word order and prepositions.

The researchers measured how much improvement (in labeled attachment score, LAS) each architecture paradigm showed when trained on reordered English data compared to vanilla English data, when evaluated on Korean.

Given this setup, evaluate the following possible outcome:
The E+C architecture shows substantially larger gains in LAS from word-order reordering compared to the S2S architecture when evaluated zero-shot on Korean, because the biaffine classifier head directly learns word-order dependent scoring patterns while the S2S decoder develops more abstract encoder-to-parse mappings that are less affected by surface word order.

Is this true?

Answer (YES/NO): NO